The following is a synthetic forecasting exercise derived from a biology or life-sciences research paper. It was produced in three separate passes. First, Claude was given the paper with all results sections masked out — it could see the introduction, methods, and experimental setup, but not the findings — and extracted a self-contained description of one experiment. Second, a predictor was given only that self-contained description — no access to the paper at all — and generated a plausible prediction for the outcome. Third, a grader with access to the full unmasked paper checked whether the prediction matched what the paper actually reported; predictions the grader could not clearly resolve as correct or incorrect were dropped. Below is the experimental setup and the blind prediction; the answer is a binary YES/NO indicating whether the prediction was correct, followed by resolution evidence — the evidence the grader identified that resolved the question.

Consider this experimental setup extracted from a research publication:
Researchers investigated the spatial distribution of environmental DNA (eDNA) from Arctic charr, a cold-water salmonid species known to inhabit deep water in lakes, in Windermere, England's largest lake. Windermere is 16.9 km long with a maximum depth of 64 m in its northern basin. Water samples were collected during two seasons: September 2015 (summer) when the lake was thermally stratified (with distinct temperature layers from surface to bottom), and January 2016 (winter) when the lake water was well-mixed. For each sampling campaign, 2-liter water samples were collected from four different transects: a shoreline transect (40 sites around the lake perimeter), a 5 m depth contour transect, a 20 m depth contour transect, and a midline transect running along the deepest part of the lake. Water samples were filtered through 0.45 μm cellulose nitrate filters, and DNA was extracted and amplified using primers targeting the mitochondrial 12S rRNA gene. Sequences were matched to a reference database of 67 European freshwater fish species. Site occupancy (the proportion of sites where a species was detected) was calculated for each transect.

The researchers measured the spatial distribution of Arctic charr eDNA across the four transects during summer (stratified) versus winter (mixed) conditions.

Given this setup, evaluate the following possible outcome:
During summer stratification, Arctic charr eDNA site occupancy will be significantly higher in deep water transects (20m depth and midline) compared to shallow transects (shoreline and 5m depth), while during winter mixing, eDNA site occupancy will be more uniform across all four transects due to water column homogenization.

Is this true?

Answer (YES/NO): YES